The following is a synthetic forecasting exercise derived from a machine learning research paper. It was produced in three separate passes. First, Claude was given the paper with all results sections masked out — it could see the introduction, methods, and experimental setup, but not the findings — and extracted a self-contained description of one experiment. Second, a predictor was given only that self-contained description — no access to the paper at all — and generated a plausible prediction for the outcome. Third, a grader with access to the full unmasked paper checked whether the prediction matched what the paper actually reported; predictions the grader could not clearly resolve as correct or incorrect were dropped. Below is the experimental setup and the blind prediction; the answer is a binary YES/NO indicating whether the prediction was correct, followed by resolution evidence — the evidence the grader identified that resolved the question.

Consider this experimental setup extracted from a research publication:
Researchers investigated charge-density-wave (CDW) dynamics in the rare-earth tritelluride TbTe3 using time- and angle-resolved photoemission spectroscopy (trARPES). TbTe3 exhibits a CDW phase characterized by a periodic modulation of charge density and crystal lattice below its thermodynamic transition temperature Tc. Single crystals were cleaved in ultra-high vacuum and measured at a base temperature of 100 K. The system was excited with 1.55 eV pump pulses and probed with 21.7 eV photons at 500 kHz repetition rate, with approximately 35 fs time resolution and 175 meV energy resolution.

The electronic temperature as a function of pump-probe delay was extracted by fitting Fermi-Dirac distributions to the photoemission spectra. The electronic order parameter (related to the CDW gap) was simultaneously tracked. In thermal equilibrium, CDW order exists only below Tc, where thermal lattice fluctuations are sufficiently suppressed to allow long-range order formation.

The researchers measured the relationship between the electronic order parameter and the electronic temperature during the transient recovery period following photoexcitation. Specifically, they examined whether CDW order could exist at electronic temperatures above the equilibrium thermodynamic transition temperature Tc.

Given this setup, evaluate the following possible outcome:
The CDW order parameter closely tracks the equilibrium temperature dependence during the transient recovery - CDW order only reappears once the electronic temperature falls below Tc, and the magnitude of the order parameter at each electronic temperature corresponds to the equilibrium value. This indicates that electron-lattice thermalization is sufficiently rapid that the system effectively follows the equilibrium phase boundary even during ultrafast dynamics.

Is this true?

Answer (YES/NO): NO